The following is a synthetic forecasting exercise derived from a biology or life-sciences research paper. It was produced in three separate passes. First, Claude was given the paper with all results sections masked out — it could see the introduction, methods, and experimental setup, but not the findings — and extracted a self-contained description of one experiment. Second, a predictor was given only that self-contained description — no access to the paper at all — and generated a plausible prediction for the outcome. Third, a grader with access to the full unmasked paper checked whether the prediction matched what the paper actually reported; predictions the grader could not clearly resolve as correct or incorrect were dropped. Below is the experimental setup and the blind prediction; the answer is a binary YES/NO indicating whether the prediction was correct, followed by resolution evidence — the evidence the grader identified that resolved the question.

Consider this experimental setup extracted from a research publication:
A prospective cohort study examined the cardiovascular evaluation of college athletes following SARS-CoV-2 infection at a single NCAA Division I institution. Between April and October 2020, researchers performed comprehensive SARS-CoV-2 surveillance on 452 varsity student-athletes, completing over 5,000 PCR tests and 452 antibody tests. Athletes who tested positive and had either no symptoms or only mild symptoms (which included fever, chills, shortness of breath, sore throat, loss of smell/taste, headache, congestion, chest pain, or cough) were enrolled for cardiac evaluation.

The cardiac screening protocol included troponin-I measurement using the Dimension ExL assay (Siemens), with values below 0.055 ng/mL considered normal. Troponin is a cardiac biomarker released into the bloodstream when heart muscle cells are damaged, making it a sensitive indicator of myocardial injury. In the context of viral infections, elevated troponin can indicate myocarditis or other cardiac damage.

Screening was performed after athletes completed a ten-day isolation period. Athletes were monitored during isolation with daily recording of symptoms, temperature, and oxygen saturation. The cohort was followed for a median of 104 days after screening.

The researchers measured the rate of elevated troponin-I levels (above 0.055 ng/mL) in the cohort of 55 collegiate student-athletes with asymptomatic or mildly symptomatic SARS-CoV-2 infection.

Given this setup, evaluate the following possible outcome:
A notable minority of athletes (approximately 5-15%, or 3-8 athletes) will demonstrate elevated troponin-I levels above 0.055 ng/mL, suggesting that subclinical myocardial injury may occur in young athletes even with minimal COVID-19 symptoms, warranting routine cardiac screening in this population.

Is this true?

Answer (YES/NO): NO